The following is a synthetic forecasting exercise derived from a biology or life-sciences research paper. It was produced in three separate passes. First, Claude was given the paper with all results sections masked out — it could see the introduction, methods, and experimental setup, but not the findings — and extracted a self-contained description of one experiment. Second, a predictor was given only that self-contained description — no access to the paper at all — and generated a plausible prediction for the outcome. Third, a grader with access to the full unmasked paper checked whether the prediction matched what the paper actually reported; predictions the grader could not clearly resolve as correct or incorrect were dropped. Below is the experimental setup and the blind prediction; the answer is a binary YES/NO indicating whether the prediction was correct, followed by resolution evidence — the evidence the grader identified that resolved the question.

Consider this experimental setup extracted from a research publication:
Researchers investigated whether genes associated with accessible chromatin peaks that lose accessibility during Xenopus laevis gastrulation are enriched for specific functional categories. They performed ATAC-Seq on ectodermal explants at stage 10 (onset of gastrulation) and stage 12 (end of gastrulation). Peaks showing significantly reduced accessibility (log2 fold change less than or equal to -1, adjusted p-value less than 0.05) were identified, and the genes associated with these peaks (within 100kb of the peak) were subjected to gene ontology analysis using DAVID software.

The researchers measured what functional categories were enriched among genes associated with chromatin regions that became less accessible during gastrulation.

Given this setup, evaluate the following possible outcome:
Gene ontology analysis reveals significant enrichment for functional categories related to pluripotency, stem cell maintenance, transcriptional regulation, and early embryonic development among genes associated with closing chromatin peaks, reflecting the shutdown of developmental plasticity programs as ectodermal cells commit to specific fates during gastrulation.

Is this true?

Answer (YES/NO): NO